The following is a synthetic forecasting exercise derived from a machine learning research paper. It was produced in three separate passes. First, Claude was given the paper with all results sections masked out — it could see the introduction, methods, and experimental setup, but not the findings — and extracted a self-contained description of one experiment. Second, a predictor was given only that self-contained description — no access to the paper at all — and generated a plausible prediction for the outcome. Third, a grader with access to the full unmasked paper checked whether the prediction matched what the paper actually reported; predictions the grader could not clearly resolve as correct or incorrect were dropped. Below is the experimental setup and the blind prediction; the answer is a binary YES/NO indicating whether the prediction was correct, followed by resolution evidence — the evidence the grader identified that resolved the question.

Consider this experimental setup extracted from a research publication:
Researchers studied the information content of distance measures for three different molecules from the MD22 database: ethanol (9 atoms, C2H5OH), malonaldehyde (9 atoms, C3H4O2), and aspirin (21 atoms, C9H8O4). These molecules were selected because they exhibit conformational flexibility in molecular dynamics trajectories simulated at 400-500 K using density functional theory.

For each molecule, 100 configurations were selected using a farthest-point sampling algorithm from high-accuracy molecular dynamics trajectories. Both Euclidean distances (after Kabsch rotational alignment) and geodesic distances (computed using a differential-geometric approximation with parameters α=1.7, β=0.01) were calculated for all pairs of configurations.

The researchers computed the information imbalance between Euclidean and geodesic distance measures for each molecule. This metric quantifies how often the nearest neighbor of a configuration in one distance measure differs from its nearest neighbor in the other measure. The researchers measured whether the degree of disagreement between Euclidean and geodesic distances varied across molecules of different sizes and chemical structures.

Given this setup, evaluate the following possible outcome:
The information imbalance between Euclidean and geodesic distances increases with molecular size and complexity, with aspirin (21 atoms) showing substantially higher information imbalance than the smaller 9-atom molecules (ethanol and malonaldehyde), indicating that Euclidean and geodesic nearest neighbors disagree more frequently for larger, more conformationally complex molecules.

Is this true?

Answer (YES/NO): NO